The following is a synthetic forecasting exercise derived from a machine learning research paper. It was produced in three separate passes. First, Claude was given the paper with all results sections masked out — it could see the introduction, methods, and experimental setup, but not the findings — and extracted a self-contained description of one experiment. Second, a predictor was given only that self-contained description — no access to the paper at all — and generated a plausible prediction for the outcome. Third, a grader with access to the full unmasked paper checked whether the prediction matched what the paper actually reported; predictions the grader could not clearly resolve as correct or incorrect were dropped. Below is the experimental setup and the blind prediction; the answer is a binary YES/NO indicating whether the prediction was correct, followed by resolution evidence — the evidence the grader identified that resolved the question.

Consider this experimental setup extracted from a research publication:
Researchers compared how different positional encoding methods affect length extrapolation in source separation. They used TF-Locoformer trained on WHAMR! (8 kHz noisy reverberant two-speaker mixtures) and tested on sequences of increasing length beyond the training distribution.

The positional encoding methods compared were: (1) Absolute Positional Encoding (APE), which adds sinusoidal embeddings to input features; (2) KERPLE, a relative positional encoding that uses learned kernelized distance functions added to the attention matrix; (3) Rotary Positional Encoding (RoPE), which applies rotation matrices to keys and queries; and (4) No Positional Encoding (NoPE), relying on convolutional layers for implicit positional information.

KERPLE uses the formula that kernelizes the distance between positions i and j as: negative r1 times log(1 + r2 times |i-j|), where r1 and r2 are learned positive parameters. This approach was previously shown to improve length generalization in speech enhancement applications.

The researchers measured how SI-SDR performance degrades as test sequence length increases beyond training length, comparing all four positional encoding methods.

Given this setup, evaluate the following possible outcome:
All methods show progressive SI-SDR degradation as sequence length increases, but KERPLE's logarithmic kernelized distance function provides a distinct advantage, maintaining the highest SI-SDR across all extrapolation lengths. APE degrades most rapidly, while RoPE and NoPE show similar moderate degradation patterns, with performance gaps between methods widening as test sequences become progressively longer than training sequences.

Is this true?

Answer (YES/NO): NO